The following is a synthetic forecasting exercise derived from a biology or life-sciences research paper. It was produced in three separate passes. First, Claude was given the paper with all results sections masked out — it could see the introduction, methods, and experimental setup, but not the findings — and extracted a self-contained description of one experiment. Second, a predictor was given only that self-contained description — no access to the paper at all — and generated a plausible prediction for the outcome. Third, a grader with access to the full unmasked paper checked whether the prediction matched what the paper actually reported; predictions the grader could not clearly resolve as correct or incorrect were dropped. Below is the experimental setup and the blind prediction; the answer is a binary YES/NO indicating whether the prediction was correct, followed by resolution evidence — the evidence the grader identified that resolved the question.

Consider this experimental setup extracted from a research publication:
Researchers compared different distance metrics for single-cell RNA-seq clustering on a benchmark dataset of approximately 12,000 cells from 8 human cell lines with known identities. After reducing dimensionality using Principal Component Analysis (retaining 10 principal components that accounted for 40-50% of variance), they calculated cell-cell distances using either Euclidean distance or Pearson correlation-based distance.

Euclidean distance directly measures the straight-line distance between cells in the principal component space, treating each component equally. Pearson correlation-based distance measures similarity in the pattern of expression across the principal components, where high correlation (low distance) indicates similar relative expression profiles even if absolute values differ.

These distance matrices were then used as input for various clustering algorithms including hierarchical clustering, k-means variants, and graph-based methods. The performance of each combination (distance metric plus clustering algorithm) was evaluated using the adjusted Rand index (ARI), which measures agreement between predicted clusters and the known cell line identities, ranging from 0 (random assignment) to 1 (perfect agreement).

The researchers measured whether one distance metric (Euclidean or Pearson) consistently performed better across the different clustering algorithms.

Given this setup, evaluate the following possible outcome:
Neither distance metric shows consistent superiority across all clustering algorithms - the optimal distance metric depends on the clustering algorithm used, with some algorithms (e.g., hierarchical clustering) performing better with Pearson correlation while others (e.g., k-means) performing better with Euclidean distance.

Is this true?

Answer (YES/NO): NO